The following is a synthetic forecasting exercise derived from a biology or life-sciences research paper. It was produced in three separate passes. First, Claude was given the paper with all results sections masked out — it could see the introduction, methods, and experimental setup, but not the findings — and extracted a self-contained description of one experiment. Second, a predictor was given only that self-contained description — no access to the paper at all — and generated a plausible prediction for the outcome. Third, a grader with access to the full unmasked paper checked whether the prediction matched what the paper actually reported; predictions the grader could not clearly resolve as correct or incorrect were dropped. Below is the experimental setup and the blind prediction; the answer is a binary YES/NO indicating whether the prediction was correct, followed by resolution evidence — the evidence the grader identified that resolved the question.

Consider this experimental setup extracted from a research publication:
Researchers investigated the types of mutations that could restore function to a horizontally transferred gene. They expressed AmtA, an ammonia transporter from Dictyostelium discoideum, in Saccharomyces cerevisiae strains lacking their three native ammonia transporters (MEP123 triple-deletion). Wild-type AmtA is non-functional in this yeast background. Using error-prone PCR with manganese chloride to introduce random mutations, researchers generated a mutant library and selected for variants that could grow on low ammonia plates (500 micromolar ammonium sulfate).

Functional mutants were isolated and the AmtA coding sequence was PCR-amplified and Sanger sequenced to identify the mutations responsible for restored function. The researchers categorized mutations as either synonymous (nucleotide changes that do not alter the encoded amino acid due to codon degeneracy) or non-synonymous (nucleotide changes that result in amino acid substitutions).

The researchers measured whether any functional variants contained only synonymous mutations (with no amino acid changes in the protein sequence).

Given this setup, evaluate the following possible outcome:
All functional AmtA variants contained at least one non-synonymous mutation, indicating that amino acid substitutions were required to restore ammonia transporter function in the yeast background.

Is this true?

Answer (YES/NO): NO